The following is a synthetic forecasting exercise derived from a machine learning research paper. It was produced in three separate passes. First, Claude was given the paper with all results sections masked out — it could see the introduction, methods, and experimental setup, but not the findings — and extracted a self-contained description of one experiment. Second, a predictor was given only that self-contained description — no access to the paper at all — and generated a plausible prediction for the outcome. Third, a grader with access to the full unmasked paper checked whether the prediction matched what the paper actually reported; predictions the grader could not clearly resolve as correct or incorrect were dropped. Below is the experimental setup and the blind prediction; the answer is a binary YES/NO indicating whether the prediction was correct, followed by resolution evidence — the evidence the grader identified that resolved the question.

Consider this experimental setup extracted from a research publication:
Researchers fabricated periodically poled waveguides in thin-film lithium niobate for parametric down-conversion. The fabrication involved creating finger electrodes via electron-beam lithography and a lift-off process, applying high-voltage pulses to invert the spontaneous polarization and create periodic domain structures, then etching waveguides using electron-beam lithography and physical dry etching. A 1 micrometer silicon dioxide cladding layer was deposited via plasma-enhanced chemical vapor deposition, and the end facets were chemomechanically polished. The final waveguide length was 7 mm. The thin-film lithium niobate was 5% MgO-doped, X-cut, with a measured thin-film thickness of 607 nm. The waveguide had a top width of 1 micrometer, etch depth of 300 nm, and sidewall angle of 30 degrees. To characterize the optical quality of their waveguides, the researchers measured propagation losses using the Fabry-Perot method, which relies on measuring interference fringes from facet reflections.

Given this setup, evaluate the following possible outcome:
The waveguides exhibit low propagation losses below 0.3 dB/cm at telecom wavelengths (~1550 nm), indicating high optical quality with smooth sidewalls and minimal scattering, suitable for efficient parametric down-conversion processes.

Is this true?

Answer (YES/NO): NO